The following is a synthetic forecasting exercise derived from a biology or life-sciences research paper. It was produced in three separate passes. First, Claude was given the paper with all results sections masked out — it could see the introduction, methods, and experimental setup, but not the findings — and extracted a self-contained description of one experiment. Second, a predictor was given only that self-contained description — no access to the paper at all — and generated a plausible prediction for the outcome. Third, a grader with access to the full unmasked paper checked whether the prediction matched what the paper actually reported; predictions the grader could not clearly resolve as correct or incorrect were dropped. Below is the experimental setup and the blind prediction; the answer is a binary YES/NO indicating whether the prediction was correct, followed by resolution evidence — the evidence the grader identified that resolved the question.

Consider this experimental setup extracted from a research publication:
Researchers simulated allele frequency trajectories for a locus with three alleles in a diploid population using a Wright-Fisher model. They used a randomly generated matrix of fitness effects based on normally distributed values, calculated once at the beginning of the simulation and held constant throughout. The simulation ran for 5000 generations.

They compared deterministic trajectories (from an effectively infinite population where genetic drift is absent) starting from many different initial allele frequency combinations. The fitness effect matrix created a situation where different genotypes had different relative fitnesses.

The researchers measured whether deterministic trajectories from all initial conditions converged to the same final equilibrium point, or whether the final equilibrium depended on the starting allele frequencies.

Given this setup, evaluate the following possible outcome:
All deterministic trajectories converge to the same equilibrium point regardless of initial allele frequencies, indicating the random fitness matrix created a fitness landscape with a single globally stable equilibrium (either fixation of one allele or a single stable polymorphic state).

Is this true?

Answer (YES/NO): NO